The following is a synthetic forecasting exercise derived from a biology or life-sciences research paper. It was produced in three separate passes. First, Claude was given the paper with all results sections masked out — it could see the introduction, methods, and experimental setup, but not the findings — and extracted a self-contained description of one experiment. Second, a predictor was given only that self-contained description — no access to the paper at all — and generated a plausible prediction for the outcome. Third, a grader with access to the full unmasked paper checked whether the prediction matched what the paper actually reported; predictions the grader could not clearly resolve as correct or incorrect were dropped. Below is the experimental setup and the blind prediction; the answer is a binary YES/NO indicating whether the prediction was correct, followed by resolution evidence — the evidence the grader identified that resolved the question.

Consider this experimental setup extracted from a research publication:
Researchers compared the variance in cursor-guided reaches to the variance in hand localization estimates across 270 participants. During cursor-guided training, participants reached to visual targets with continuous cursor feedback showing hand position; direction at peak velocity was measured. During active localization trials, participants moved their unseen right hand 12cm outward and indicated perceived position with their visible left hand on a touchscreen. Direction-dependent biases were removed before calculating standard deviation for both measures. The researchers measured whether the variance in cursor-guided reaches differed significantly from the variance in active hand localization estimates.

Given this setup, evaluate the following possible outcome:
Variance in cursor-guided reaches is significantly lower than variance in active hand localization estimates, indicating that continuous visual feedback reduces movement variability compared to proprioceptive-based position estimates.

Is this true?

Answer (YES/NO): NO